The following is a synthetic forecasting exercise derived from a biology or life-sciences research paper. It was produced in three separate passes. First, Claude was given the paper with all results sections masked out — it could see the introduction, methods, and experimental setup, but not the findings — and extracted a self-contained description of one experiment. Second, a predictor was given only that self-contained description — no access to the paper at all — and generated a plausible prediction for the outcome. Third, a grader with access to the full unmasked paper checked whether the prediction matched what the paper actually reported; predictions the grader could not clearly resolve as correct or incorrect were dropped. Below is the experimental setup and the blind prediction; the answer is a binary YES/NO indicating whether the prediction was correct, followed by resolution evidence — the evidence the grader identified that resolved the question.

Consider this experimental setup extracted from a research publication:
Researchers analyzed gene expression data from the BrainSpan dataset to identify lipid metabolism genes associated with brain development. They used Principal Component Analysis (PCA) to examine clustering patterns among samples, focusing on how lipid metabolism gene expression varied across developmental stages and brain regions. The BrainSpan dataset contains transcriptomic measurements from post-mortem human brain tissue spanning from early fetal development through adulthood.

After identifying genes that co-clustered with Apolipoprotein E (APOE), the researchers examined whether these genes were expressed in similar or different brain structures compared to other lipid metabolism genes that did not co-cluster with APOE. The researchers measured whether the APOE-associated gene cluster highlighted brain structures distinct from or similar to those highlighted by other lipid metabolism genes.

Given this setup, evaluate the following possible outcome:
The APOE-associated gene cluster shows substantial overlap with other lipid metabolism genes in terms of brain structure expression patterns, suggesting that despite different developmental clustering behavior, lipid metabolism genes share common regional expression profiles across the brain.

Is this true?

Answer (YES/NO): NO